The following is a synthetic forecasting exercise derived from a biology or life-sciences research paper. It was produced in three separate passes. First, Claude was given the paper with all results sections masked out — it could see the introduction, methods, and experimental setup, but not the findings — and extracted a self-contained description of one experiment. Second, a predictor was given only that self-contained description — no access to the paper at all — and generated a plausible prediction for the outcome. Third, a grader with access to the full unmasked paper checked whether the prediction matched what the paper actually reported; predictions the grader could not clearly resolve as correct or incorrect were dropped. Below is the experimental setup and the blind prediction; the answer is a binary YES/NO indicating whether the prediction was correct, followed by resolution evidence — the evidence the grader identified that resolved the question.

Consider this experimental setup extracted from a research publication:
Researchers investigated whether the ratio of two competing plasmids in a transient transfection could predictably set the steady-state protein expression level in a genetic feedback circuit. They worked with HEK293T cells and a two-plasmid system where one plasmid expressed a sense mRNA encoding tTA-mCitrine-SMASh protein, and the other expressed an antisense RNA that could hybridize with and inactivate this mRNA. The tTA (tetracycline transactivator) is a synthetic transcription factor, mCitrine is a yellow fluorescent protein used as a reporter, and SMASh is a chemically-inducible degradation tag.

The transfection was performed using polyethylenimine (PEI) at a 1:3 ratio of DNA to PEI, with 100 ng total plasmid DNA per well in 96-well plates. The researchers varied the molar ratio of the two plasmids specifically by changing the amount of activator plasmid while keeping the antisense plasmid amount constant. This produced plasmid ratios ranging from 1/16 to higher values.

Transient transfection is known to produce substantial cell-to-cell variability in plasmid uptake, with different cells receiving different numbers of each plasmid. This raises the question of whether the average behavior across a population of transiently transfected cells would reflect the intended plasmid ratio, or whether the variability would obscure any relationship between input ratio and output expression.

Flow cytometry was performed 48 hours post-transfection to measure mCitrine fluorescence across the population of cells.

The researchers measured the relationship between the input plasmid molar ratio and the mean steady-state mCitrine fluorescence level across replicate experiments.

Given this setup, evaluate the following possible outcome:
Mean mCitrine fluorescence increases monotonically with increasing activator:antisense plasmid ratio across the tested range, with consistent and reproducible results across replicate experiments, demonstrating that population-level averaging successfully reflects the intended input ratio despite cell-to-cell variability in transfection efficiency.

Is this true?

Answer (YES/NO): YES